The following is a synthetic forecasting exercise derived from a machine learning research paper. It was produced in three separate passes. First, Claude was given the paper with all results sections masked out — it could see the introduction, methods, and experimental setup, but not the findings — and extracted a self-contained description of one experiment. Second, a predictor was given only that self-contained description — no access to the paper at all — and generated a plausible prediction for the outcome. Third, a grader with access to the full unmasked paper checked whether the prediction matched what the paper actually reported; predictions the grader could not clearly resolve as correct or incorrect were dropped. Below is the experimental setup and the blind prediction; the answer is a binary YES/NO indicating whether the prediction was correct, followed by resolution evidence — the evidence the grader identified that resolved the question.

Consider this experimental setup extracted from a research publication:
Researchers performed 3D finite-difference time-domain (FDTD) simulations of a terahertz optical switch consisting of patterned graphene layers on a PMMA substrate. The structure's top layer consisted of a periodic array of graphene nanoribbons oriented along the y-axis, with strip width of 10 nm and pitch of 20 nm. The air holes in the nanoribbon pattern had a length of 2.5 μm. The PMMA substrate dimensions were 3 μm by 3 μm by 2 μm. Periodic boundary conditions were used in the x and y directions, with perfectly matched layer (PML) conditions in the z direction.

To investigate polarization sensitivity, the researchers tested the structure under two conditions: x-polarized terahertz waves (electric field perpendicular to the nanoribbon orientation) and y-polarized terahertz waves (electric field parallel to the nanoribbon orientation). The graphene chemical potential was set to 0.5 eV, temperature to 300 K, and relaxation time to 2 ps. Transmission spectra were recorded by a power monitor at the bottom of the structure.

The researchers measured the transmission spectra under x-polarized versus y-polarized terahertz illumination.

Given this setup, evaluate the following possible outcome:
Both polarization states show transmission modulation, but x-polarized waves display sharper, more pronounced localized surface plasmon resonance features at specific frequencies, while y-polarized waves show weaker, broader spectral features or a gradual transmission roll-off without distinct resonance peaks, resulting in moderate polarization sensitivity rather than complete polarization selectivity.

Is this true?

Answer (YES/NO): NO